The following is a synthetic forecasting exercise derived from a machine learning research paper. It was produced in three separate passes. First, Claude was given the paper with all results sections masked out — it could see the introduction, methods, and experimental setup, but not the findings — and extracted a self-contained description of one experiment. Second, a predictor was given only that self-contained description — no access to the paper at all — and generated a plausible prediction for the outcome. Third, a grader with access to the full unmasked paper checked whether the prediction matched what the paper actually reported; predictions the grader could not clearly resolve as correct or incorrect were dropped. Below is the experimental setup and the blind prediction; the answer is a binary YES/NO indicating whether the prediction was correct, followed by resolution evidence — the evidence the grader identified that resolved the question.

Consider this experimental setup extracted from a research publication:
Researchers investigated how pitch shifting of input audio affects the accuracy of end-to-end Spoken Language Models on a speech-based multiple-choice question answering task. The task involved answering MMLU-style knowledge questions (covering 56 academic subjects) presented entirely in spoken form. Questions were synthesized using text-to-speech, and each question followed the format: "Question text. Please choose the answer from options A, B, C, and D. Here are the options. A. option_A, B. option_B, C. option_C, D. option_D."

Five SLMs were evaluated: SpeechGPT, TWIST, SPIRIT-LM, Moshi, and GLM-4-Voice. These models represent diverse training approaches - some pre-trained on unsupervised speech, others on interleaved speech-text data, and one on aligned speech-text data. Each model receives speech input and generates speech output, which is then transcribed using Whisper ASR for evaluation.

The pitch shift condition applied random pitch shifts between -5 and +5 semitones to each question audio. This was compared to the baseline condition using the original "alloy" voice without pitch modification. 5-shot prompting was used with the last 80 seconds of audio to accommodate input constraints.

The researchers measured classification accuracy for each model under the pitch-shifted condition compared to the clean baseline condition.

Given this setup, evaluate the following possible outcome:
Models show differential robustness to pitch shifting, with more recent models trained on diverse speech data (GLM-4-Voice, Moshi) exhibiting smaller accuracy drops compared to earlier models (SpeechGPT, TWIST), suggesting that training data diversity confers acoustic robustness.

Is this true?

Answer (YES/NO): NO